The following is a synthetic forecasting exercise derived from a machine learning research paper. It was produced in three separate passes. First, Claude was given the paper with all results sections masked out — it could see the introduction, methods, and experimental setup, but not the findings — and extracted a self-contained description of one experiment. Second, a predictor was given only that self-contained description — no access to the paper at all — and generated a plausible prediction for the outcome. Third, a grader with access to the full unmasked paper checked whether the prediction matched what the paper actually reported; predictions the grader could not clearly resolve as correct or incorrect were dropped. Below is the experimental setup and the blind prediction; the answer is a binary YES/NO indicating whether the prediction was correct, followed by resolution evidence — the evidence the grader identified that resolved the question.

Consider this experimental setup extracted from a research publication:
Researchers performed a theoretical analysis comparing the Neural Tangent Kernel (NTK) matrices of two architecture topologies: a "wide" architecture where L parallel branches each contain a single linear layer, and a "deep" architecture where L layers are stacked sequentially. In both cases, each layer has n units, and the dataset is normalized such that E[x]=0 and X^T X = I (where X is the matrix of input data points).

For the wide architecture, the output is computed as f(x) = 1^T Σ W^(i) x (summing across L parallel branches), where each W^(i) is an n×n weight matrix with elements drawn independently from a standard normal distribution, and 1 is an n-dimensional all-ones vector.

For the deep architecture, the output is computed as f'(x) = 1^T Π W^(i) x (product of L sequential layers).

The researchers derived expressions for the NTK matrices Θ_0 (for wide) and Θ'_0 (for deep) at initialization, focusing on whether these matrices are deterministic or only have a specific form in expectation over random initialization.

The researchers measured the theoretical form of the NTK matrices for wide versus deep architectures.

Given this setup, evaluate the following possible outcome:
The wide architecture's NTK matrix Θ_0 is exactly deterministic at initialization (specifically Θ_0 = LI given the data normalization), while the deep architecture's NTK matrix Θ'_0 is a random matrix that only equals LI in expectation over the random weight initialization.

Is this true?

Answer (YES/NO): NO